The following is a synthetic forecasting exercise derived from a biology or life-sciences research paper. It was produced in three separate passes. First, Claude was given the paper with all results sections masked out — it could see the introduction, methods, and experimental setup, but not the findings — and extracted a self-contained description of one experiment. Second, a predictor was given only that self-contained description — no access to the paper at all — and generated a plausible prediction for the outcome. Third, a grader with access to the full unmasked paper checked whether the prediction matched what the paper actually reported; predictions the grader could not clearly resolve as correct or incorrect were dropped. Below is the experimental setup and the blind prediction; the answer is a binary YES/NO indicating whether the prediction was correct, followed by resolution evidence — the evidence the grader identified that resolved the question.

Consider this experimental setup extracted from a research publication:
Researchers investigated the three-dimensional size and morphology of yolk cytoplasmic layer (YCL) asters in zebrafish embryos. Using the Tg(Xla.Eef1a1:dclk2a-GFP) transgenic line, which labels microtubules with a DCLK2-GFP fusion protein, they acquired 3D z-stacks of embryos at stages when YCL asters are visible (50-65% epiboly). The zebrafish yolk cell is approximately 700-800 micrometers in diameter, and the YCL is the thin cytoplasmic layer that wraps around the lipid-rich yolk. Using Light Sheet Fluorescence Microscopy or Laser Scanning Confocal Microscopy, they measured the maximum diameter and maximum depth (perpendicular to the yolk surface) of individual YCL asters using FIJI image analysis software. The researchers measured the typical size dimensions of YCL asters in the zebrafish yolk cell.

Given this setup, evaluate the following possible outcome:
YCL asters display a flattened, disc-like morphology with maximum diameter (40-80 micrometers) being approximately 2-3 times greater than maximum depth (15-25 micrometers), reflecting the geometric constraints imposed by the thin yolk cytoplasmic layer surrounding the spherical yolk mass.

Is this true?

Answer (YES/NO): NO